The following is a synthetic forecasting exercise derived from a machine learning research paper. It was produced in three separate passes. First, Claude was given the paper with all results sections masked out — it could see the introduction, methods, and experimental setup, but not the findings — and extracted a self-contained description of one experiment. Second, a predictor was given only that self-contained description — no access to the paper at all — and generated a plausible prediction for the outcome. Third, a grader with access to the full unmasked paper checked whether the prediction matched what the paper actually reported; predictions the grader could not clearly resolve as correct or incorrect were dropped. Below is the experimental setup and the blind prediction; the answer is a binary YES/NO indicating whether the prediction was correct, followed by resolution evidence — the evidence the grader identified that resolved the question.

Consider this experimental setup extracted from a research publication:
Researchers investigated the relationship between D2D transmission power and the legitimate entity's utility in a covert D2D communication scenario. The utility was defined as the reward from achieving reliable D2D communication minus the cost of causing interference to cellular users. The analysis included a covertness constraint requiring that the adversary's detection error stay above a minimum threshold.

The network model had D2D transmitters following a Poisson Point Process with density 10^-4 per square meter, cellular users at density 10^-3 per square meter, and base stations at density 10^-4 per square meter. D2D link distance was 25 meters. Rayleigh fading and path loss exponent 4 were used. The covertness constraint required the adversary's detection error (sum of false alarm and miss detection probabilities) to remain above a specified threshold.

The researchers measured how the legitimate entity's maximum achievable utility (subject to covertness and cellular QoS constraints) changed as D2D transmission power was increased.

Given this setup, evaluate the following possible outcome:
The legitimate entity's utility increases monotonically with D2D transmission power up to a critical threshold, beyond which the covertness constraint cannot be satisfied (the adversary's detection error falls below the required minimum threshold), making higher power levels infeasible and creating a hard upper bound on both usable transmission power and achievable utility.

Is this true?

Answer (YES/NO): NO